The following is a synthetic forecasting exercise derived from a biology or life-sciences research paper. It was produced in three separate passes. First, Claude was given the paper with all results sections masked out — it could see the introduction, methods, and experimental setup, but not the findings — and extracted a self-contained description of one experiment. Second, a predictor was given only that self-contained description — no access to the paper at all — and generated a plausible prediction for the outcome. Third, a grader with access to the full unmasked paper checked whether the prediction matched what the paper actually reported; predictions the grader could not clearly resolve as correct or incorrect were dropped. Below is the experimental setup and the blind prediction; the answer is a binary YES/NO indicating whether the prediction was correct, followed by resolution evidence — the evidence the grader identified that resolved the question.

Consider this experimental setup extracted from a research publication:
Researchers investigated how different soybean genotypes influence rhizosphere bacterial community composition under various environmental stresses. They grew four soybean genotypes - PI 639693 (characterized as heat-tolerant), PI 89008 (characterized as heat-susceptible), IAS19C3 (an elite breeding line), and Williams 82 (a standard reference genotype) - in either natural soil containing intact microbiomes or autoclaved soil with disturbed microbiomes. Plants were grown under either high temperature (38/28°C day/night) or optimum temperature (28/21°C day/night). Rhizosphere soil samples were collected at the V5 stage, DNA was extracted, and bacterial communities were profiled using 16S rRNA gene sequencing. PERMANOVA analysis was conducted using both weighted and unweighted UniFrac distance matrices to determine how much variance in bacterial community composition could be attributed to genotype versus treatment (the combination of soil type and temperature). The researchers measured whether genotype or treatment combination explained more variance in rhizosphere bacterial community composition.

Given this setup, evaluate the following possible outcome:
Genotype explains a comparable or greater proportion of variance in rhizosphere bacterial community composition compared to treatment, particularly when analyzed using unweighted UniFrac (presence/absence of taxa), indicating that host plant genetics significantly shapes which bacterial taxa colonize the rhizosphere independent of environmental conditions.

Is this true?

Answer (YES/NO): NO